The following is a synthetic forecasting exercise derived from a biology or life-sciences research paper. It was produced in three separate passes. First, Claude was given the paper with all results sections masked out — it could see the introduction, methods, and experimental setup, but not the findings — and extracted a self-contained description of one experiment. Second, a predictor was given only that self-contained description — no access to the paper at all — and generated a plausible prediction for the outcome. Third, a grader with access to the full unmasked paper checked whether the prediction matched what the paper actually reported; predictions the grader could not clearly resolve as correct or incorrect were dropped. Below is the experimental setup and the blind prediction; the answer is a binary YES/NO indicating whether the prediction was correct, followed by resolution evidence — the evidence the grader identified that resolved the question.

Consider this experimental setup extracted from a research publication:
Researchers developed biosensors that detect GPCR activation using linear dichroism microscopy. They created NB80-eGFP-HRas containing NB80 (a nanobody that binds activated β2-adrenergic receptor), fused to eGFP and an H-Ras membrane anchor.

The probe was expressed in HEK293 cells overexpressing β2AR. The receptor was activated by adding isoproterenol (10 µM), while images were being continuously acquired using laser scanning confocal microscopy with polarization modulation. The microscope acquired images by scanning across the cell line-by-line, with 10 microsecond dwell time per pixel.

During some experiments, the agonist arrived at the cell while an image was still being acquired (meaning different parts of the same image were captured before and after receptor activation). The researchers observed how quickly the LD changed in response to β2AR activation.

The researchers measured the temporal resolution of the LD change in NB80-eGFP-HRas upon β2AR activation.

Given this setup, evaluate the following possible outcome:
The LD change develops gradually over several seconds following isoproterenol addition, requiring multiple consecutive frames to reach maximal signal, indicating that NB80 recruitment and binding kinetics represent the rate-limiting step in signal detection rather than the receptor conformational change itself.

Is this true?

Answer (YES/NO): NO